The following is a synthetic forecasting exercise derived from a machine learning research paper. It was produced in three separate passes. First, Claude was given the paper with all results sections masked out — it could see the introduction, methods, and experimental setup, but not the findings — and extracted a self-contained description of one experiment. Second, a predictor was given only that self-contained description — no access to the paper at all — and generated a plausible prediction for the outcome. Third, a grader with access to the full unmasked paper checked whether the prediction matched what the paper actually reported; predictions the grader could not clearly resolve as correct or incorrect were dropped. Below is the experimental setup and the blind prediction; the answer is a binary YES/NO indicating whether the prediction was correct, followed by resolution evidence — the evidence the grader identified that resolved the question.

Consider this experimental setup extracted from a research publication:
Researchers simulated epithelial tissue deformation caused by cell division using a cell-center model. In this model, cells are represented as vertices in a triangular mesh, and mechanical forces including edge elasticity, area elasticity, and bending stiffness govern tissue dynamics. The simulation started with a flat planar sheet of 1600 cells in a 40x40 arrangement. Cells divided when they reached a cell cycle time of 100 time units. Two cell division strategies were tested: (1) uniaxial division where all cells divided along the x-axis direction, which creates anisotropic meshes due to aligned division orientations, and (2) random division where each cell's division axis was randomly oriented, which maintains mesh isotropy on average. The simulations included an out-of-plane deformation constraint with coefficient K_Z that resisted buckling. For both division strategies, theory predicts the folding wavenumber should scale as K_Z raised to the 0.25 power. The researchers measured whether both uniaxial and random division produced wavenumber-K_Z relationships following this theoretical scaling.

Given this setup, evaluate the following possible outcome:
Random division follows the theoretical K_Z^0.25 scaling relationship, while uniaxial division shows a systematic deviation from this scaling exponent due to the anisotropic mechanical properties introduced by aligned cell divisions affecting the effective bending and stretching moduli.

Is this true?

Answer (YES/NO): NO